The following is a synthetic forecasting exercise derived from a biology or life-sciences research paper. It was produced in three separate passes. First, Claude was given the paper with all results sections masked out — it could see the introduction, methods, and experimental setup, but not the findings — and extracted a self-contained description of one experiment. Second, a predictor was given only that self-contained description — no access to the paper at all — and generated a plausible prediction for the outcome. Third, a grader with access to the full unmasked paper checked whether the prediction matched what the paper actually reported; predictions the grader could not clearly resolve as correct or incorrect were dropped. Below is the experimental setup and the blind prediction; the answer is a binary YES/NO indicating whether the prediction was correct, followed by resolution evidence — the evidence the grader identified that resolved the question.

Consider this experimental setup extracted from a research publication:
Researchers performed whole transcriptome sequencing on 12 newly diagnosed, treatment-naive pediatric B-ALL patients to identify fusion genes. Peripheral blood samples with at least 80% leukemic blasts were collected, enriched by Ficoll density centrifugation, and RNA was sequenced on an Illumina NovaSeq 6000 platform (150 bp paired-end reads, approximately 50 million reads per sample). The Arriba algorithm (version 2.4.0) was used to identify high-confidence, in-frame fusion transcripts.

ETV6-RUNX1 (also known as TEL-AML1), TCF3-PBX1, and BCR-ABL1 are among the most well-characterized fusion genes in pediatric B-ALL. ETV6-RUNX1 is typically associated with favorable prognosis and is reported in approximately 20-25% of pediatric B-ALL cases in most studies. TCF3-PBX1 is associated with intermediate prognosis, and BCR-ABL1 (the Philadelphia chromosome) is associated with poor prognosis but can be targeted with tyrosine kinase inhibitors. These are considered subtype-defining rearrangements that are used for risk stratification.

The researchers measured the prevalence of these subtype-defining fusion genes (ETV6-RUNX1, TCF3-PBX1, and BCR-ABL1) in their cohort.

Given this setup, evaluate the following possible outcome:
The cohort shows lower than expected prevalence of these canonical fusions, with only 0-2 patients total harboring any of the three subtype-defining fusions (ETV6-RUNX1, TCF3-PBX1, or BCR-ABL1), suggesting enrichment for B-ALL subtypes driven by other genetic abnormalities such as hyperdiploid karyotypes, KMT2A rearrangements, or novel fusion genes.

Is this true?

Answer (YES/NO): YES